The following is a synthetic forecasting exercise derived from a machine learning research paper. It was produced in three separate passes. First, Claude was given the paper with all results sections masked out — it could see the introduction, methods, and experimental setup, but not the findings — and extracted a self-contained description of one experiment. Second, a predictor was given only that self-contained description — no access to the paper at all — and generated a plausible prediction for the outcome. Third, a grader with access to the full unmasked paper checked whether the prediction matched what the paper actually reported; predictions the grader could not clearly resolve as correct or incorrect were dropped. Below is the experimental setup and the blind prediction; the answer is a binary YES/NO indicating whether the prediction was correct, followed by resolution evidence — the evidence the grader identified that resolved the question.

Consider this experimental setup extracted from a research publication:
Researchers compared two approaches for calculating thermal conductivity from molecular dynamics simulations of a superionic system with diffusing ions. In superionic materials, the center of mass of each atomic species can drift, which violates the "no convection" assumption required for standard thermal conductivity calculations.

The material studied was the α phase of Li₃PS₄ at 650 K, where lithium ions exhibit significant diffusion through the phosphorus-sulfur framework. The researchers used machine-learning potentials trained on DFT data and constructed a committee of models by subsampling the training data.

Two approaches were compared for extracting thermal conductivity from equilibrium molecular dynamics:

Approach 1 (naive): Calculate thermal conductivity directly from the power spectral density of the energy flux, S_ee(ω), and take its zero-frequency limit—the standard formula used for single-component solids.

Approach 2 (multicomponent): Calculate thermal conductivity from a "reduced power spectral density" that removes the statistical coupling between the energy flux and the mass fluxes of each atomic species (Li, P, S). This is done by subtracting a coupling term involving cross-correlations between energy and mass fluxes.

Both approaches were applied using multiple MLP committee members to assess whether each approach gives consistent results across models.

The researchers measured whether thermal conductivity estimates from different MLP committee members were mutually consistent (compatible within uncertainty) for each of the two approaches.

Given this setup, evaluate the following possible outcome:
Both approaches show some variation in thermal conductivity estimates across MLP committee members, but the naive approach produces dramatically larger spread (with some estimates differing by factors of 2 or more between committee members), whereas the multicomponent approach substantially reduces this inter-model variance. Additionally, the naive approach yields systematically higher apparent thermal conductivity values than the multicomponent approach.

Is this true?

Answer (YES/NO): NO